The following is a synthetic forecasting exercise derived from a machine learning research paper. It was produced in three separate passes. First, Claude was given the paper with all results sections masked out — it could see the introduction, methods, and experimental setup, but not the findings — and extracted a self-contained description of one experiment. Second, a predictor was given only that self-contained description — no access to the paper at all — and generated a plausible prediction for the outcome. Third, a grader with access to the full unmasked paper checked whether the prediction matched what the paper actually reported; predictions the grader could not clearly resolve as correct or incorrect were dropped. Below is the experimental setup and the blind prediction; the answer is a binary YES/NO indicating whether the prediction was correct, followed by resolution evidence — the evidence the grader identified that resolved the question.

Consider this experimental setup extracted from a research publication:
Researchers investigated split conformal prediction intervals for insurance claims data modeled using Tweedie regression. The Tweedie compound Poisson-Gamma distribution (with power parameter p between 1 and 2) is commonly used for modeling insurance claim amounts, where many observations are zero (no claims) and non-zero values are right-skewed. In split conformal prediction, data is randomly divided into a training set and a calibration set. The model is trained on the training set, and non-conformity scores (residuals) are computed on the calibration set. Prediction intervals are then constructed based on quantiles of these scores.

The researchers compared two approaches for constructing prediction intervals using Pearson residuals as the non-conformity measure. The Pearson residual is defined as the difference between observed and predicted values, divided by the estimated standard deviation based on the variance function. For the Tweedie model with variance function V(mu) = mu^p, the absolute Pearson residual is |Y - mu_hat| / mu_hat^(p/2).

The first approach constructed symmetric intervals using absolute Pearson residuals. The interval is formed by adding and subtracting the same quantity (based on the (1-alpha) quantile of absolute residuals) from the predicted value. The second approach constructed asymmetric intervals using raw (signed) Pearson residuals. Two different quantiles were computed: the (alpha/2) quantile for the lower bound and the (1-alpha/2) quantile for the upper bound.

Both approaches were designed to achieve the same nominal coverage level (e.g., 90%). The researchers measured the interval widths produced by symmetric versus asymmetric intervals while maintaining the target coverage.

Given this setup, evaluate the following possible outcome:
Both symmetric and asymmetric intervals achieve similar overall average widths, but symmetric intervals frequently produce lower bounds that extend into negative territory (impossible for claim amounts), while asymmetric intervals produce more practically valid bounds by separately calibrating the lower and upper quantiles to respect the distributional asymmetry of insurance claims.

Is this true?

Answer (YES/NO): NO